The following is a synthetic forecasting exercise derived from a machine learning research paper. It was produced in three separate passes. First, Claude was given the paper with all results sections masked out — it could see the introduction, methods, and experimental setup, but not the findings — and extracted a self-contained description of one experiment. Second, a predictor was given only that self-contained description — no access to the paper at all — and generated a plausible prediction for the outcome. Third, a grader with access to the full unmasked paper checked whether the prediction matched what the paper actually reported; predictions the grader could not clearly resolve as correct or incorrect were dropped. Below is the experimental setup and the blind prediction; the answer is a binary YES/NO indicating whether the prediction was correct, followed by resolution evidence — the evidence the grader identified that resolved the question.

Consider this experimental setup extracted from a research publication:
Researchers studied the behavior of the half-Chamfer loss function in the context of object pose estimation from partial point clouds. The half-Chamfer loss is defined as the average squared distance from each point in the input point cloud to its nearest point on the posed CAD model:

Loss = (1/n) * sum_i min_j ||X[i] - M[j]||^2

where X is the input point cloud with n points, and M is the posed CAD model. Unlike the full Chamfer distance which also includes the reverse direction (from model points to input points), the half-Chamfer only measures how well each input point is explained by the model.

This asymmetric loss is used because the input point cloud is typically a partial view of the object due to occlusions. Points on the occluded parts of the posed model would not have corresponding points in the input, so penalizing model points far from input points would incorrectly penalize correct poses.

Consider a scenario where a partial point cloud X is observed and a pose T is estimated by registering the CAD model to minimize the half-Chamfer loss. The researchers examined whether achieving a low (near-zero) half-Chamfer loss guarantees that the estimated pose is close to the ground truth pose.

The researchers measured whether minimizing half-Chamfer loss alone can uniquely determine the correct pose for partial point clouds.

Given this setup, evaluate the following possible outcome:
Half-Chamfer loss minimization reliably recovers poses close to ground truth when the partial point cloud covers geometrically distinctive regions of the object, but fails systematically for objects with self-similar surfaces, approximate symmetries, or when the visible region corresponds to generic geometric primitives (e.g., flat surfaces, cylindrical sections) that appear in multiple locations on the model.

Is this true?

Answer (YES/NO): YES